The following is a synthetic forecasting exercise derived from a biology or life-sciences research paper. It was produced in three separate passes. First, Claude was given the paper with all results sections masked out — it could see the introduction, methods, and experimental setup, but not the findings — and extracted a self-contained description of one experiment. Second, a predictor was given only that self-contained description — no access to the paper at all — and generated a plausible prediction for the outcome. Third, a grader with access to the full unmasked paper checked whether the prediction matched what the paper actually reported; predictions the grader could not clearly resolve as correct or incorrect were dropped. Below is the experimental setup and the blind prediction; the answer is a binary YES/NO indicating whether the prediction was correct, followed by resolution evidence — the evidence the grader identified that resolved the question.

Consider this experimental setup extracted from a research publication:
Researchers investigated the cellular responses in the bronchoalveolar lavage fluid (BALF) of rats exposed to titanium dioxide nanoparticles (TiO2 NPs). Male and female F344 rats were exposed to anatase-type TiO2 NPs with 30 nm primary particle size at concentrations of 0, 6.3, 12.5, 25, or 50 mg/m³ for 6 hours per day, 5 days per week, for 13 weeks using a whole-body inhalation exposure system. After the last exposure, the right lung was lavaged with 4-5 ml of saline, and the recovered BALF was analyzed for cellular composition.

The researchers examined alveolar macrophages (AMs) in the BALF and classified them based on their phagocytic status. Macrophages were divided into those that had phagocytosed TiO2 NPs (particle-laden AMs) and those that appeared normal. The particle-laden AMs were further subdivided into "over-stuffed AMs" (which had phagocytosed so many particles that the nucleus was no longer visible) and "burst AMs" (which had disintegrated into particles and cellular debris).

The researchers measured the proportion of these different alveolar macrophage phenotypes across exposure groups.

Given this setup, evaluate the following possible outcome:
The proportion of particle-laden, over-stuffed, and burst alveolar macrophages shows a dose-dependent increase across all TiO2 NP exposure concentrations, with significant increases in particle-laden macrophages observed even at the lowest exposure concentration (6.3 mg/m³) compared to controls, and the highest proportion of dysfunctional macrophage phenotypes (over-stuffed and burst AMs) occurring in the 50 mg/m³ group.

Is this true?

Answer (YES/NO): NO